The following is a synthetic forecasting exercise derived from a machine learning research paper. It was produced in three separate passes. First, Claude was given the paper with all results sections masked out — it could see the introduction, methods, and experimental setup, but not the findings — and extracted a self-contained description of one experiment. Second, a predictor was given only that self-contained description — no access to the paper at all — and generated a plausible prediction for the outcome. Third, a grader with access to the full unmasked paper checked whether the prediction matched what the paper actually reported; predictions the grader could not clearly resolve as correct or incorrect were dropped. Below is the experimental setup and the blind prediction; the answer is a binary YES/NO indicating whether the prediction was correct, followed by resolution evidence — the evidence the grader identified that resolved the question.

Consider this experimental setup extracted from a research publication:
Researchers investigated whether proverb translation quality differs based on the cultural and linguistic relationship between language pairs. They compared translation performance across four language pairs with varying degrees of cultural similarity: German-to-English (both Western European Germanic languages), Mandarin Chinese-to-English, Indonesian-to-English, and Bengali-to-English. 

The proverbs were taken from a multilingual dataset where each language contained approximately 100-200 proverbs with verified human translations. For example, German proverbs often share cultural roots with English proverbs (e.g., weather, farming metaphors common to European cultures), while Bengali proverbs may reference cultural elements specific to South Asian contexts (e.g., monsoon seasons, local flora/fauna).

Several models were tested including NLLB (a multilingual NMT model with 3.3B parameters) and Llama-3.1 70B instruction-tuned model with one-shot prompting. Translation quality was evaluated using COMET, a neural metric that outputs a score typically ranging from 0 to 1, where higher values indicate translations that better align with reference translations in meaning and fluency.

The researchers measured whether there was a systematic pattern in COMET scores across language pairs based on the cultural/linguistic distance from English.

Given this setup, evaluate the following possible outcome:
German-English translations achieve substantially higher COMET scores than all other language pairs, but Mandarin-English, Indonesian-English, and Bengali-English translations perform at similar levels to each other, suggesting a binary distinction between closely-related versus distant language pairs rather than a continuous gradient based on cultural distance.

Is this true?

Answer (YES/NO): NO